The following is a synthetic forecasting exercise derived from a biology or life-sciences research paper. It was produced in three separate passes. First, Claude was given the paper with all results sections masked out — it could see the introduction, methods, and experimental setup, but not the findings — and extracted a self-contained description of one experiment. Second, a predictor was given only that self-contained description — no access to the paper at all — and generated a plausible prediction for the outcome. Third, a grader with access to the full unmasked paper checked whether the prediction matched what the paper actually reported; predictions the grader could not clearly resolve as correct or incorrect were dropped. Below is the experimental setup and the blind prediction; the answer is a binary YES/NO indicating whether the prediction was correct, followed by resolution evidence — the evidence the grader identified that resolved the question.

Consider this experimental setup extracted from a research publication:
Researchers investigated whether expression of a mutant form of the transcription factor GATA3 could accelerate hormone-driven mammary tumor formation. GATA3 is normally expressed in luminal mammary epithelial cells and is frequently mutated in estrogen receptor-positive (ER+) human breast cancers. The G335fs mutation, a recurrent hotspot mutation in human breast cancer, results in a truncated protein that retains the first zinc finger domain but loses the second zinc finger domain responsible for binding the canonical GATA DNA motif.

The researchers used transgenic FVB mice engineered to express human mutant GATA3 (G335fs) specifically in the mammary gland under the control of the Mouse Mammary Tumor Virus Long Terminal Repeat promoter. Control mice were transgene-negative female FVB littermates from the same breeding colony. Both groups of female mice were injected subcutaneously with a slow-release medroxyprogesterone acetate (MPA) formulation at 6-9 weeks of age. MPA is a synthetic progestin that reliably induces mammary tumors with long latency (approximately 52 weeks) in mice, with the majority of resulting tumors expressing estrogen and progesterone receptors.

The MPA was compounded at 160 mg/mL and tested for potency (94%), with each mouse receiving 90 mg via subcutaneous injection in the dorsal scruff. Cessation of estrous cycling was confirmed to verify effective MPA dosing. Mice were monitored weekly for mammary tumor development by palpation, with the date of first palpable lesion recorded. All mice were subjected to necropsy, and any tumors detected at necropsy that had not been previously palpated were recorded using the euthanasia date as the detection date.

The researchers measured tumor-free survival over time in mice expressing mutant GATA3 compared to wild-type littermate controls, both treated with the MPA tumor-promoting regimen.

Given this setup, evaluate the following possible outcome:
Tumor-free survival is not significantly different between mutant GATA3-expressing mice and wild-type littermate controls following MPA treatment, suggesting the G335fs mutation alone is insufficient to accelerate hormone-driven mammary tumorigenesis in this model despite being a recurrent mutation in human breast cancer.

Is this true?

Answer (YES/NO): YES